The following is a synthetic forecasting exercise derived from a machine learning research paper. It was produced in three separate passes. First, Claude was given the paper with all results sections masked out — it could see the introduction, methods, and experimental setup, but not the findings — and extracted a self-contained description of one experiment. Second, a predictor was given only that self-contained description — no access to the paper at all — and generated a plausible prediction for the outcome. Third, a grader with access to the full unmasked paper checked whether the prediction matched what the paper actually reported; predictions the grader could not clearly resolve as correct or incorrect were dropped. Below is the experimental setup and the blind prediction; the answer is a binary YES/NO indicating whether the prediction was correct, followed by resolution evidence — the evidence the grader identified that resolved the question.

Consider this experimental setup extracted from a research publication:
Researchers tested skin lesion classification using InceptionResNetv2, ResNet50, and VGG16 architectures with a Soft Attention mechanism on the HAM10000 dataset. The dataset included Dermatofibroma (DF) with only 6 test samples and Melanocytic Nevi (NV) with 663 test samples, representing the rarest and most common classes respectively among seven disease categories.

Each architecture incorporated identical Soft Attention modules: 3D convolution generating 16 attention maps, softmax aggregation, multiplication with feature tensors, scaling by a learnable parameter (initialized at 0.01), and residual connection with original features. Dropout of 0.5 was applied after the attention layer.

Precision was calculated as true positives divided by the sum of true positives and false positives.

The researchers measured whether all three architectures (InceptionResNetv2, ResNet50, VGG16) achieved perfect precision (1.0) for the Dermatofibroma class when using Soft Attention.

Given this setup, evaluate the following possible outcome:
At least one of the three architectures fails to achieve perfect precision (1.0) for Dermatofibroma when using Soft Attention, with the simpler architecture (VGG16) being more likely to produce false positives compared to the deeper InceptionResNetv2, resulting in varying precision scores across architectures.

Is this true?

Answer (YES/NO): YES